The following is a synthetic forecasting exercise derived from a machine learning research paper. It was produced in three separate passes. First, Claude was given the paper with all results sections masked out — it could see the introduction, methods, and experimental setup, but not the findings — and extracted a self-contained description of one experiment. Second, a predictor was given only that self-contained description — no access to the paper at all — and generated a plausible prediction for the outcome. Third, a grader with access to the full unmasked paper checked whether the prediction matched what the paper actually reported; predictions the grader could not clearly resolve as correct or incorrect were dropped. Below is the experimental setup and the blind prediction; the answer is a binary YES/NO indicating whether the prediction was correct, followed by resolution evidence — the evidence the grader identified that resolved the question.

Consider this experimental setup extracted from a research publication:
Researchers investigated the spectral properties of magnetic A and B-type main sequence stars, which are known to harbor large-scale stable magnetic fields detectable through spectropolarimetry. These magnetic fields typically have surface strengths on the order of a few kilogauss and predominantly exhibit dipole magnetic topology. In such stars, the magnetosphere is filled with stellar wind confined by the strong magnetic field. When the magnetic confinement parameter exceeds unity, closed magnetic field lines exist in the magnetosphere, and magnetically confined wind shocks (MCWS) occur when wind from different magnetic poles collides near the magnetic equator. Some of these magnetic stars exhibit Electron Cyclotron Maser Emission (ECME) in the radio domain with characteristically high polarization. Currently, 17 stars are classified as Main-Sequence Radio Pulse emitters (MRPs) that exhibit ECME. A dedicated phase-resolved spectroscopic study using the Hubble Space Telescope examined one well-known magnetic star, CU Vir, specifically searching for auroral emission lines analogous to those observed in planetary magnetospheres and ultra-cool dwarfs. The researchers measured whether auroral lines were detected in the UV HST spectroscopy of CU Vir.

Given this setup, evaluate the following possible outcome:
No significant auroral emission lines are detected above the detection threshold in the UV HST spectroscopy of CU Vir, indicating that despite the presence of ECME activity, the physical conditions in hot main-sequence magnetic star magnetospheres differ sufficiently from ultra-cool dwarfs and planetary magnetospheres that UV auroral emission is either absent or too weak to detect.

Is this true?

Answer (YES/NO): YES